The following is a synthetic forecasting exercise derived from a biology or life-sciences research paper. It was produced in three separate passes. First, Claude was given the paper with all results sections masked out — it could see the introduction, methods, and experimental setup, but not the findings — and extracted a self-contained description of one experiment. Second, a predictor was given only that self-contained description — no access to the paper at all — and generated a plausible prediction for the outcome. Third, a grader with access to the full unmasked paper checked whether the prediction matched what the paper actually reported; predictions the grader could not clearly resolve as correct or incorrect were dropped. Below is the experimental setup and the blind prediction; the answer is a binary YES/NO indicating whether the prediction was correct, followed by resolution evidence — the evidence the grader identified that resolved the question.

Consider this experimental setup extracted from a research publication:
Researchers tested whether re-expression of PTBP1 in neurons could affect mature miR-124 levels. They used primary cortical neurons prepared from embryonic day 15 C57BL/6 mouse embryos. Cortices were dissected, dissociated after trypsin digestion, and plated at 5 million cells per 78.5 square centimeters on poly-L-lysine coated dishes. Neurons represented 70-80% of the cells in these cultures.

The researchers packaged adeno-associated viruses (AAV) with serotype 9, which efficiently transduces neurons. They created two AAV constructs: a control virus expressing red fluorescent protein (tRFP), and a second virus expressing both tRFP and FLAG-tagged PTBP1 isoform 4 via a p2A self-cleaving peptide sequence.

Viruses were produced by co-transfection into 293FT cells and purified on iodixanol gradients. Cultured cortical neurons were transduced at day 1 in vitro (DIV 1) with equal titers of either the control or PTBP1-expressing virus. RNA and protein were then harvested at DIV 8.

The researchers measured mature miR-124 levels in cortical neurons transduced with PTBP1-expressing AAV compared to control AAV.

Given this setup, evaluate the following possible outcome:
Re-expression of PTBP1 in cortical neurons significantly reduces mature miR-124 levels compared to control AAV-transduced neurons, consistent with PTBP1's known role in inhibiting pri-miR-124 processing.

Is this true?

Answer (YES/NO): YES